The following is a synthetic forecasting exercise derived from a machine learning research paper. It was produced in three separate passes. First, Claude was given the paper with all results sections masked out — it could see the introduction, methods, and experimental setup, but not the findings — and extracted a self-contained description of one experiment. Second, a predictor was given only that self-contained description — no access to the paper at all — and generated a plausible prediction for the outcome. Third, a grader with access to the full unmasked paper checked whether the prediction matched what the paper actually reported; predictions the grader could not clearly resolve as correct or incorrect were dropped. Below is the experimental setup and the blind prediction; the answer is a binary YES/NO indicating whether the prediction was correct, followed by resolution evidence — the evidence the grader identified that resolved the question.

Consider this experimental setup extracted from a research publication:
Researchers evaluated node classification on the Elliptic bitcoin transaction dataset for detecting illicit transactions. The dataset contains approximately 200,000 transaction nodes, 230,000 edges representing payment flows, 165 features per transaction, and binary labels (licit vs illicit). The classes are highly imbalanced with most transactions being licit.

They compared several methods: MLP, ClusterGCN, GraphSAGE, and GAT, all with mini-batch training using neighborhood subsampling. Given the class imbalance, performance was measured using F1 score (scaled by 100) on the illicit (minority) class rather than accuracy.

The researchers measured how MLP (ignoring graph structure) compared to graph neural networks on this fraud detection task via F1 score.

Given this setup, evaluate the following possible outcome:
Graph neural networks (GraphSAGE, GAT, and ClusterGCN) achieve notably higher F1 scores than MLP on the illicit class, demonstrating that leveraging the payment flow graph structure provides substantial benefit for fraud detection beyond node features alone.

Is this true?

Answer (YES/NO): NO